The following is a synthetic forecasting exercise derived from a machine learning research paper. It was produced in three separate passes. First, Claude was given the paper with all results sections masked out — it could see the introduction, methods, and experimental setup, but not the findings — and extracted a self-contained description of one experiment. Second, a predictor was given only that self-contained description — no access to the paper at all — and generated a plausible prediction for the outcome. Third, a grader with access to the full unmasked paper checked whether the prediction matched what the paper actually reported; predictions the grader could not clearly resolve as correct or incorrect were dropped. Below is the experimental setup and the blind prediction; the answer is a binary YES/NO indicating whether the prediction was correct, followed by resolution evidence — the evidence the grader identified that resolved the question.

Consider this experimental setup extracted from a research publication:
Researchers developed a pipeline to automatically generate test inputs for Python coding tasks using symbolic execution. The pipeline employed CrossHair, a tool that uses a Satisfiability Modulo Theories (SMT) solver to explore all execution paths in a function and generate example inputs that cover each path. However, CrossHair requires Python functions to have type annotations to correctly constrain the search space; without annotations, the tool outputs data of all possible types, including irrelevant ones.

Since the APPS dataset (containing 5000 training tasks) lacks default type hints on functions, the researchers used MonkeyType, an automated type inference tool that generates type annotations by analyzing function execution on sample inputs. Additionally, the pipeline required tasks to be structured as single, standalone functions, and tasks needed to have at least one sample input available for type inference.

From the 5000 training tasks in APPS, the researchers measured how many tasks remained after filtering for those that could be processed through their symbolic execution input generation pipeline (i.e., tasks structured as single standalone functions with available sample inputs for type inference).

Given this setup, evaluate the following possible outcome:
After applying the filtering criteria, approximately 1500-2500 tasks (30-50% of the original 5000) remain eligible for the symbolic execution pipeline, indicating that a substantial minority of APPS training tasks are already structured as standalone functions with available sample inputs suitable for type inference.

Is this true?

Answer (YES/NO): YES